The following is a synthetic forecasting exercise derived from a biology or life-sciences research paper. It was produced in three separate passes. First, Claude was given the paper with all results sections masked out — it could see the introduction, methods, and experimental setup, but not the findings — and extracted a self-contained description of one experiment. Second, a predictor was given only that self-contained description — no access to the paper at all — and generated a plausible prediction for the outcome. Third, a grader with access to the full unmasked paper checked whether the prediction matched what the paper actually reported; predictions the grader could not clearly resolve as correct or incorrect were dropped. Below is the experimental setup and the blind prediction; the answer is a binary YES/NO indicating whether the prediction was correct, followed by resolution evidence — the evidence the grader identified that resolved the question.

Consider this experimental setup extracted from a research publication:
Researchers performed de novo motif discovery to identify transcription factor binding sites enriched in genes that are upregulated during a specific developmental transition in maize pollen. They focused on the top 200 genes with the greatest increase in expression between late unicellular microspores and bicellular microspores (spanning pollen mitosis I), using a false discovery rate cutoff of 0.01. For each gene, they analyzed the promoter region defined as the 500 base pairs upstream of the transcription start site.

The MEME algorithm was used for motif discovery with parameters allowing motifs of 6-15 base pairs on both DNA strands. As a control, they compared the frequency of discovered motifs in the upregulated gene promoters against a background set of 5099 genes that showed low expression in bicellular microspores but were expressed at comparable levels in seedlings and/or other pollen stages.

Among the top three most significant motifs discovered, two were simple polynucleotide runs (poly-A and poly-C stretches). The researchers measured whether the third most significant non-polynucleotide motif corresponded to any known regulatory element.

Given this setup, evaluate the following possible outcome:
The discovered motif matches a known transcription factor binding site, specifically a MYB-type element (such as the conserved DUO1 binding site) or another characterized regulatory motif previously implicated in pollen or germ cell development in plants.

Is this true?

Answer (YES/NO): NO